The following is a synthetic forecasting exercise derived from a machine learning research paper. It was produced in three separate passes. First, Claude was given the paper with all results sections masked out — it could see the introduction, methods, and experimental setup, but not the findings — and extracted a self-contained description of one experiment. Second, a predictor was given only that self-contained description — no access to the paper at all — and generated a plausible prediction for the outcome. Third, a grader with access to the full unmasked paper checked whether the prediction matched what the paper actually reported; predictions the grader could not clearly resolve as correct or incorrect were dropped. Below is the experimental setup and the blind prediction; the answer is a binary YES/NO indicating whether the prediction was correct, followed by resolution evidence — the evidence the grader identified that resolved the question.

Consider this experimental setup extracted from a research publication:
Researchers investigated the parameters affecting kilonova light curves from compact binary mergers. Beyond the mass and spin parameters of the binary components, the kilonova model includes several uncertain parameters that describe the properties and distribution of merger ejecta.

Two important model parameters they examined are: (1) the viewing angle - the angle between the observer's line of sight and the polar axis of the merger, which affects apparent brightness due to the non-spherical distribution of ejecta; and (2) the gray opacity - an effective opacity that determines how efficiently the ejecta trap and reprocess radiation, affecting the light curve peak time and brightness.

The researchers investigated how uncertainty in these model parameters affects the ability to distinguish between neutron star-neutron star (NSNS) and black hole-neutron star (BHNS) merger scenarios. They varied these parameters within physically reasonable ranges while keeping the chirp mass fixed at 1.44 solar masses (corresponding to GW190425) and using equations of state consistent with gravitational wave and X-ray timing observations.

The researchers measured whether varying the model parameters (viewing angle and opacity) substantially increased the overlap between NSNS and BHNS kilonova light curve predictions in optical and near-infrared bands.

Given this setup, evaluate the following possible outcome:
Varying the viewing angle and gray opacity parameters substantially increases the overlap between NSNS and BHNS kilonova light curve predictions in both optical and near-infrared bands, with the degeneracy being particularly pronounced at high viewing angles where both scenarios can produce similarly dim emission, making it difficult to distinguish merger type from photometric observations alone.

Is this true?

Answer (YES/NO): NO